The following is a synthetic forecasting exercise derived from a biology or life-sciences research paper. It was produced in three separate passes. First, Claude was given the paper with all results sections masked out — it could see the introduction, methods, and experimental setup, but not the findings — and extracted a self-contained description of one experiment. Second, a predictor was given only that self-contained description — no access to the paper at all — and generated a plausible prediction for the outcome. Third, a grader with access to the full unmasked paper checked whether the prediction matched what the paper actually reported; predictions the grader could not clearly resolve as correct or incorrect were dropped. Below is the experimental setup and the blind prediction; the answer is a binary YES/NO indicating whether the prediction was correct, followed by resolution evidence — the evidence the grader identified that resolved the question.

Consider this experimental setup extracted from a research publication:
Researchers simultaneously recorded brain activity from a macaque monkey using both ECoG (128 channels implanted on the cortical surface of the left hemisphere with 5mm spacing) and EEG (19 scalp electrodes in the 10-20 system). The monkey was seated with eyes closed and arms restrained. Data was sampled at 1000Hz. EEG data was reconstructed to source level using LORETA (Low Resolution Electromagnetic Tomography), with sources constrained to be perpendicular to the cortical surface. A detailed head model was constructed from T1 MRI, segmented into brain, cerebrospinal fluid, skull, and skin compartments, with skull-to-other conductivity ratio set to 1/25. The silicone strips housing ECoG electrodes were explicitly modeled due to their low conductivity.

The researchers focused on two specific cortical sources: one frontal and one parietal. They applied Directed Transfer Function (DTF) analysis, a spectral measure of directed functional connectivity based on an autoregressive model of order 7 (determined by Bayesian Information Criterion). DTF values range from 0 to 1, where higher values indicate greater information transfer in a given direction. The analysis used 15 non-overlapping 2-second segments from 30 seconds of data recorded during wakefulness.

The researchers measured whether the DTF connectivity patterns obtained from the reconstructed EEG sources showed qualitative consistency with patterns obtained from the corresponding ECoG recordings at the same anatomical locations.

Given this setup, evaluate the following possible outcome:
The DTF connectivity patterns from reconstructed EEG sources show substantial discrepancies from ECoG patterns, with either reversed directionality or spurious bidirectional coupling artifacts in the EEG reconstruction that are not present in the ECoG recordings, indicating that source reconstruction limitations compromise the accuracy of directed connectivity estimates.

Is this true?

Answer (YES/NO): NO